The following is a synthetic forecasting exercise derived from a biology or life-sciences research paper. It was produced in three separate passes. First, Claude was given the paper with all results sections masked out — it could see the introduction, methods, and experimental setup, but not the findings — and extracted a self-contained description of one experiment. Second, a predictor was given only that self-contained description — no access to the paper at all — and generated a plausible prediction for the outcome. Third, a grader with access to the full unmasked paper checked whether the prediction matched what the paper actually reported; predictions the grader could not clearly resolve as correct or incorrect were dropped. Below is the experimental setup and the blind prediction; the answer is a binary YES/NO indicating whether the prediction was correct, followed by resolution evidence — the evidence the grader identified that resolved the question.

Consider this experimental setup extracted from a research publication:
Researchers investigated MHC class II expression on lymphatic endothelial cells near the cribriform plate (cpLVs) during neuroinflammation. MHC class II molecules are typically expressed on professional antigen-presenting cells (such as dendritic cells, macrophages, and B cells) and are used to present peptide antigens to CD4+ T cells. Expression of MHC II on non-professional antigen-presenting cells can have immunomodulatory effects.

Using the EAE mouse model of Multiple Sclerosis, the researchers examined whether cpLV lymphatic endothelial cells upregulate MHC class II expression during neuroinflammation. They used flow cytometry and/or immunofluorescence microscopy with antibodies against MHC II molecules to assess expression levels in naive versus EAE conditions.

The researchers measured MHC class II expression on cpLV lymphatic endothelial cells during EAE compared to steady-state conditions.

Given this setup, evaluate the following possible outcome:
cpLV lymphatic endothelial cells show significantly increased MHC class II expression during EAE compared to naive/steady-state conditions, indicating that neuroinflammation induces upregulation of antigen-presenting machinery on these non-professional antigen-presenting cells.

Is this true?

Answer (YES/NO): YES